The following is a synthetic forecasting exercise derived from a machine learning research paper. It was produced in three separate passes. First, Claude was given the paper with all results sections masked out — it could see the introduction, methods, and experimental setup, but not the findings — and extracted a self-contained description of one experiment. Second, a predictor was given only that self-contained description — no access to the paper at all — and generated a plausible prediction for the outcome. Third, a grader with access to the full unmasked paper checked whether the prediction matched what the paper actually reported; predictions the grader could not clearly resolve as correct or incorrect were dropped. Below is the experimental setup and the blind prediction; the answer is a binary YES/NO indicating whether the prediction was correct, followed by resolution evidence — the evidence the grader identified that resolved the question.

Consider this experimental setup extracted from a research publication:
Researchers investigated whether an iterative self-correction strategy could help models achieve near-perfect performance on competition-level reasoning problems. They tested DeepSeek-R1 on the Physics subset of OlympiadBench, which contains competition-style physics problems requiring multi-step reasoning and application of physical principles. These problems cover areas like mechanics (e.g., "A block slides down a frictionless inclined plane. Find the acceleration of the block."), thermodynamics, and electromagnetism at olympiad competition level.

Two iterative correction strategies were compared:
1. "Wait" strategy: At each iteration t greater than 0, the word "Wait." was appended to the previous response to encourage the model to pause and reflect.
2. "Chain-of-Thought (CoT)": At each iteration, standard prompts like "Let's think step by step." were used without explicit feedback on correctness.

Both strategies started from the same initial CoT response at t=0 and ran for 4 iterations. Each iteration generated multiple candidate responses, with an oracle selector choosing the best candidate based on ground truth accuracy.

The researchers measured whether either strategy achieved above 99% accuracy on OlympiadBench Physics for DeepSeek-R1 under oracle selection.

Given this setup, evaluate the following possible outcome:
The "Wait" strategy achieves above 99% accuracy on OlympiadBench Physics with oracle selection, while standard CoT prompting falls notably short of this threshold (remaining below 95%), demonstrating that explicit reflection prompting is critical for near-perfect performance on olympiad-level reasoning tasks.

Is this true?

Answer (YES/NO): YES